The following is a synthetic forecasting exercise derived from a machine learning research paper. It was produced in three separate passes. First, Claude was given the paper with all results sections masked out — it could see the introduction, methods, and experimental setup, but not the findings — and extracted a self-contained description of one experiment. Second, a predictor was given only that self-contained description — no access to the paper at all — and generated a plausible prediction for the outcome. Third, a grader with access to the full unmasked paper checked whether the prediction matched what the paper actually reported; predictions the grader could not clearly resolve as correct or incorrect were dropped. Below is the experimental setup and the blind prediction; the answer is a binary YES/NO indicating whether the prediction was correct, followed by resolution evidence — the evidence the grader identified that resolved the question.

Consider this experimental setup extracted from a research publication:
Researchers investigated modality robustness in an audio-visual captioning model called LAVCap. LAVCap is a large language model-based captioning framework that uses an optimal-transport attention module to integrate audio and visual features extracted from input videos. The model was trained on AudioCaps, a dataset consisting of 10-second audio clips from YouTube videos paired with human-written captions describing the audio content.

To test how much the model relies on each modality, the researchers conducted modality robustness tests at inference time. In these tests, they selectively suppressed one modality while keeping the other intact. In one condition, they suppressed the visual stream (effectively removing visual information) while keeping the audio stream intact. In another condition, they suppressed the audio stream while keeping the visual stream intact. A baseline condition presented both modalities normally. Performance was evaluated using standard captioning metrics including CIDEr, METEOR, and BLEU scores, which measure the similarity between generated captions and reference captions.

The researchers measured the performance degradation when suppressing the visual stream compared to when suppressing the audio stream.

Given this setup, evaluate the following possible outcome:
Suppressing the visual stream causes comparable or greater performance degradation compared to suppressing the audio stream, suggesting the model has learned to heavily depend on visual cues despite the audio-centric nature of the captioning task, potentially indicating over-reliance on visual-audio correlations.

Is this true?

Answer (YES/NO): NO